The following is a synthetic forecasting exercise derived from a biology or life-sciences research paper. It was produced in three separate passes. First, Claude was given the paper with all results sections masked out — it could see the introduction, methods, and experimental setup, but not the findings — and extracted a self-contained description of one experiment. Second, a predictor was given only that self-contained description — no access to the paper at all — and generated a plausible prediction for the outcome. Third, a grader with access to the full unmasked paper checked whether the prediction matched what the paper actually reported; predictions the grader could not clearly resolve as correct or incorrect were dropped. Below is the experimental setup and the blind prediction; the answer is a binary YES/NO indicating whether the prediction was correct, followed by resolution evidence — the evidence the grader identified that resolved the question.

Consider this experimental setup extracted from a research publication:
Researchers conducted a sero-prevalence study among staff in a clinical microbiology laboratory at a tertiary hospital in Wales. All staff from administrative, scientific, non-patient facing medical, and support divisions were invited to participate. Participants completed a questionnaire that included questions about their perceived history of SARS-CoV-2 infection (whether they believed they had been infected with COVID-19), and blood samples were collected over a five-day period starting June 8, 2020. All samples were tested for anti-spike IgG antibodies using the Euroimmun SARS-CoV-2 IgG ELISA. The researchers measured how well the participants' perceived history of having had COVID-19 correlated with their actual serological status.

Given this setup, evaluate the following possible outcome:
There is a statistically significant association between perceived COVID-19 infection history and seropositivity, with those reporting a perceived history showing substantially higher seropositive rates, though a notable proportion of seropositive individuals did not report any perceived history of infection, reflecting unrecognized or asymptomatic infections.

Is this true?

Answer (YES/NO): YES